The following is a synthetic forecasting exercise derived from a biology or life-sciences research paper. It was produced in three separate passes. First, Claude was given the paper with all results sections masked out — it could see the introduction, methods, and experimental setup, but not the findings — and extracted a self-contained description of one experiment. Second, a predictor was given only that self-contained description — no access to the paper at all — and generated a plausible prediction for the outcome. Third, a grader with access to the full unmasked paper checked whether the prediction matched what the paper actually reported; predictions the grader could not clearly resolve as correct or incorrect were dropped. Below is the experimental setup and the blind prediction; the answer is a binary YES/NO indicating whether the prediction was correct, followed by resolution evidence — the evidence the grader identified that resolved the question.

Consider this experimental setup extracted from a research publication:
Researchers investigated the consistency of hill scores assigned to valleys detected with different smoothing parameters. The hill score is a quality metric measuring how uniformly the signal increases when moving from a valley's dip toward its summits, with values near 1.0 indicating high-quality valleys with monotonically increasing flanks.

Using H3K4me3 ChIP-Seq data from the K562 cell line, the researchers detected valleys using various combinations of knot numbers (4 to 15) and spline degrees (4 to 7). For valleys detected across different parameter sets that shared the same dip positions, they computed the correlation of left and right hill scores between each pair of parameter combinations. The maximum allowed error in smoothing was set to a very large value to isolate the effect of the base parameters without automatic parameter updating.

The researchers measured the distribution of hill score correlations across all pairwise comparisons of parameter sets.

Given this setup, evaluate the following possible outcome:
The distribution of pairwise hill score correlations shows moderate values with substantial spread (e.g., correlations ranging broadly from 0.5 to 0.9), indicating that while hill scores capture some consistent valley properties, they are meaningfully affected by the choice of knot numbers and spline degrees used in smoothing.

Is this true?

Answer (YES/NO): NO